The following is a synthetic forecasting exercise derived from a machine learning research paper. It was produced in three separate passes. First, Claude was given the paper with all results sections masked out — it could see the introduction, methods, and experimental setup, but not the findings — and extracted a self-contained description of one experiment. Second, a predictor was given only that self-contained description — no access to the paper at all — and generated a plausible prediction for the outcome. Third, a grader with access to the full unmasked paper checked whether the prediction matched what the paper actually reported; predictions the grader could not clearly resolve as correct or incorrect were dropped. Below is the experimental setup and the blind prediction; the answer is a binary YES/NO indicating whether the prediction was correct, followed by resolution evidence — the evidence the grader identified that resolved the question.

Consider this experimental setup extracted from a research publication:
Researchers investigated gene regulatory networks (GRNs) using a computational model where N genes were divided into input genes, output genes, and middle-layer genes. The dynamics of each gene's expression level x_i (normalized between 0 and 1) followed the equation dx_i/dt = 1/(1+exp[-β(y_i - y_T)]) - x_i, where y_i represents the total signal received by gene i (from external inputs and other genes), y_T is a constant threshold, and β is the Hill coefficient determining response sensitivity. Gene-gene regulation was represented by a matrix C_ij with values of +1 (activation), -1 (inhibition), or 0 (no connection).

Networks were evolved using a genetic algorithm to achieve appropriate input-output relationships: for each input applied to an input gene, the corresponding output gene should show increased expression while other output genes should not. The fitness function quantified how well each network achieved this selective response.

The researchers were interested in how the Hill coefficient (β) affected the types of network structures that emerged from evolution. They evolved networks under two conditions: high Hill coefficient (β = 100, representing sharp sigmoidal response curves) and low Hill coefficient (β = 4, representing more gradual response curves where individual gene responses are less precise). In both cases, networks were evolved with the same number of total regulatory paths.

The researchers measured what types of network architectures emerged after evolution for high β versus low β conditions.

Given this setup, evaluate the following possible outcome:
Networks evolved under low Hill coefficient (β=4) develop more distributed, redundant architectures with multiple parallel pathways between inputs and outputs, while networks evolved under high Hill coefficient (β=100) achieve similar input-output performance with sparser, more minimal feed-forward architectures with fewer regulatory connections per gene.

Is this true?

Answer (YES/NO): NO